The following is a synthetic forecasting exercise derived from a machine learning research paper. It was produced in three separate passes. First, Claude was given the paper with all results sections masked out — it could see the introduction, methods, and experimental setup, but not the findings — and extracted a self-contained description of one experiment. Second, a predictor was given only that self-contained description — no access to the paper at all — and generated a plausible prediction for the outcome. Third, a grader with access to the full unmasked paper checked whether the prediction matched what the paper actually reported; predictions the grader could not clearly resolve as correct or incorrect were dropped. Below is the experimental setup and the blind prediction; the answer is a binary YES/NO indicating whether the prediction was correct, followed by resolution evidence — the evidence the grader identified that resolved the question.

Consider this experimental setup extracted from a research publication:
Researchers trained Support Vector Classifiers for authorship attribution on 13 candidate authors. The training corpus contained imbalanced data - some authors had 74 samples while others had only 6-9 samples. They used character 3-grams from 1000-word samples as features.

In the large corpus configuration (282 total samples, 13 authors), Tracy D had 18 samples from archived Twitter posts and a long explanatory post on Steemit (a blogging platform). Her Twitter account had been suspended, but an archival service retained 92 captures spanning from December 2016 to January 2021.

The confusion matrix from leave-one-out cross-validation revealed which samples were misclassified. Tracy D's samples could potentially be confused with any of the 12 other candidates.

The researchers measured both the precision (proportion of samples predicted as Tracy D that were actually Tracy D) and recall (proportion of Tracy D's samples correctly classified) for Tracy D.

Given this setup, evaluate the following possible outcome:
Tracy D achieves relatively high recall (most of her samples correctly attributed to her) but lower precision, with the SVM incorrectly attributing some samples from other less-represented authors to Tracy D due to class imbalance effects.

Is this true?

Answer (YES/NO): NO